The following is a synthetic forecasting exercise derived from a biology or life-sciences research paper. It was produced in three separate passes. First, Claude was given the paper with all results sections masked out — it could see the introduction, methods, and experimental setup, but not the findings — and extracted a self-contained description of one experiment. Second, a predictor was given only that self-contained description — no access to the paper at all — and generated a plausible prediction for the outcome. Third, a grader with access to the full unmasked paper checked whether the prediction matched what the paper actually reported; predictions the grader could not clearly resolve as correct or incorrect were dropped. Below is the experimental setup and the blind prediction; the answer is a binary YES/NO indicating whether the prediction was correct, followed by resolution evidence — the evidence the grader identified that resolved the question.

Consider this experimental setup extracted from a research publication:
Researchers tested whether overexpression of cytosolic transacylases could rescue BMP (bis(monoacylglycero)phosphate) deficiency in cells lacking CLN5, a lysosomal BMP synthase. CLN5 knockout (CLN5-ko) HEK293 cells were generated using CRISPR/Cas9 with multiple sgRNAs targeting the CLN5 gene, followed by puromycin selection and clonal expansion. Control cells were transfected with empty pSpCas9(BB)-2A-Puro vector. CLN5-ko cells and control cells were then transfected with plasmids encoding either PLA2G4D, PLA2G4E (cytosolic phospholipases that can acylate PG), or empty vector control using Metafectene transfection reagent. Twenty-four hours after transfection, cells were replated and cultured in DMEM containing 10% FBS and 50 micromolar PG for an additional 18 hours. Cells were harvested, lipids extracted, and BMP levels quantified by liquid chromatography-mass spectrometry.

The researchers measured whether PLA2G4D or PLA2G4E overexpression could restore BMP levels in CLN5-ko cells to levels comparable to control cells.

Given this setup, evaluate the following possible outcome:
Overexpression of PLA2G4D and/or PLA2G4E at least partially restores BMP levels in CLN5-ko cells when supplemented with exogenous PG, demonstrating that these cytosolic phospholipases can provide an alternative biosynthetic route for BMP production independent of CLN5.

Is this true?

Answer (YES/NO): YES